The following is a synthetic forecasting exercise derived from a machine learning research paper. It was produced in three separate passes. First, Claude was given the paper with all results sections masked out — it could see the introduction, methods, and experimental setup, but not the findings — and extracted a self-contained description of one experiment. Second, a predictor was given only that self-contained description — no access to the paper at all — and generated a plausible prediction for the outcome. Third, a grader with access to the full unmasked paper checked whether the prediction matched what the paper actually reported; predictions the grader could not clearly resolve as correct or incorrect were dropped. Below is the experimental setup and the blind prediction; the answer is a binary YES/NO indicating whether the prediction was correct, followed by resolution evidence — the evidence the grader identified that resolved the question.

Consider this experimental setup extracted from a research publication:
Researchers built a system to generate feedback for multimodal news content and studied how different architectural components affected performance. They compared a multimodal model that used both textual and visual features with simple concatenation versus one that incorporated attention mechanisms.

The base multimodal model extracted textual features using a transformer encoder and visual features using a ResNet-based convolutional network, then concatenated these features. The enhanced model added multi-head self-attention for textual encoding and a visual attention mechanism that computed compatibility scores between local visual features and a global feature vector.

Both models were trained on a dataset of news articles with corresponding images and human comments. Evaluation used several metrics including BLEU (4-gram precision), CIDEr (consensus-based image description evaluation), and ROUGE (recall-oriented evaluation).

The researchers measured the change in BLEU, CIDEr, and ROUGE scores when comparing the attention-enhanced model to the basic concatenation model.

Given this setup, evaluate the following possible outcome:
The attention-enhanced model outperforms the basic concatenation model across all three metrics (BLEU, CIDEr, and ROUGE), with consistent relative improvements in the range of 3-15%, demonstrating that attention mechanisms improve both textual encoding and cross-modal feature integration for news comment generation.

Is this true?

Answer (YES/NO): NO